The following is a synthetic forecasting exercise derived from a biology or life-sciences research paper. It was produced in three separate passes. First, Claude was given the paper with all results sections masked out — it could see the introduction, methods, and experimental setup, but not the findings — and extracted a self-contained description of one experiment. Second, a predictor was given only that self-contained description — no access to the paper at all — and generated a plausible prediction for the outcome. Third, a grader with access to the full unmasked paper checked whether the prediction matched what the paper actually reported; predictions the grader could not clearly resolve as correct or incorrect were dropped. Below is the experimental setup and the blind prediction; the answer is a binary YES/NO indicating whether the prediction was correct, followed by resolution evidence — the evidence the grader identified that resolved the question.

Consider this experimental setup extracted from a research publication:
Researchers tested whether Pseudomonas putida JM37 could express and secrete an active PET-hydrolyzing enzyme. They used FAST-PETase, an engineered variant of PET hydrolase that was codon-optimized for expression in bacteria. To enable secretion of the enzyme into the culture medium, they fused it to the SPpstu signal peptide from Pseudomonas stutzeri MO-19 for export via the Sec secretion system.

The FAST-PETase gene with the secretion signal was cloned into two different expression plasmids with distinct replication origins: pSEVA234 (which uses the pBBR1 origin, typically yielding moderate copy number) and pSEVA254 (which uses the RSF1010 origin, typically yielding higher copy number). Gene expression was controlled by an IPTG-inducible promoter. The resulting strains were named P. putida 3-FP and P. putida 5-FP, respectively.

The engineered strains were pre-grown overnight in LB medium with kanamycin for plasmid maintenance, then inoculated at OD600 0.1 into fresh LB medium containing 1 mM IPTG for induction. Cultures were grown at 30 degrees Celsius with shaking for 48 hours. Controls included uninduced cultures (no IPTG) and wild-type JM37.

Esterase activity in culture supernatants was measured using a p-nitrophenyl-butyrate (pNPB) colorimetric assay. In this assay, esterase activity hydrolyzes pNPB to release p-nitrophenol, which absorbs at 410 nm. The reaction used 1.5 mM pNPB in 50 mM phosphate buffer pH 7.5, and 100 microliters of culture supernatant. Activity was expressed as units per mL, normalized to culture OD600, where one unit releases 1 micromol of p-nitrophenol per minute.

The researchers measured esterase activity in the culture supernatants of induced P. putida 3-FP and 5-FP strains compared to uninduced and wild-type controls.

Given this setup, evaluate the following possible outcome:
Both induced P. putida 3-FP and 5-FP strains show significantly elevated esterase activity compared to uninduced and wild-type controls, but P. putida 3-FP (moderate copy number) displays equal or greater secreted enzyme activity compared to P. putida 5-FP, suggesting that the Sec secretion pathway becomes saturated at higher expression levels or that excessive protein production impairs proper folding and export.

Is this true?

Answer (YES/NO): NO